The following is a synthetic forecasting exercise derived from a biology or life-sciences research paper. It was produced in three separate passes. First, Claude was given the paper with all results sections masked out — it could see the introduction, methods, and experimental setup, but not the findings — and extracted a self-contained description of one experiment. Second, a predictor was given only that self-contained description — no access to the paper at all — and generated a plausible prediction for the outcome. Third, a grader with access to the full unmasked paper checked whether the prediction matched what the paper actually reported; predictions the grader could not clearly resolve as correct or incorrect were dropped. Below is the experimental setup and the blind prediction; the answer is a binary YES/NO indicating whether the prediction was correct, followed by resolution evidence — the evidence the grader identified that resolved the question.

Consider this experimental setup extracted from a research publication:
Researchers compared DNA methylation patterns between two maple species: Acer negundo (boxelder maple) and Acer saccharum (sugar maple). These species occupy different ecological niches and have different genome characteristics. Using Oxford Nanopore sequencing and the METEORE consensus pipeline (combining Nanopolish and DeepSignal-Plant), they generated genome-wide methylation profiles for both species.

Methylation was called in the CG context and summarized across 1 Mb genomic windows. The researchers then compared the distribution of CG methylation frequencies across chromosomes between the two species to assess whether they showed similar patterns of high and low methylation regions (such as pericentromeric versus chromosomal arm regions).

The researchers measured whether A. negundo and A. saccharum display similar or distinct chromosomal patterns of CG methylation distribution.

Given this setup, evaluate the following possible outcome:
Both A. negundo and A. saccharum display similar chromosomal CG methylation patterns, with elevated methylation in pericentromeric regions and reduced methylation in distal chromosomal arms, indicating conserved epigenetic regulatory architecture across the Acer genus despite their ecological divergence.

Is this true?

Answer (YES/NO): YES